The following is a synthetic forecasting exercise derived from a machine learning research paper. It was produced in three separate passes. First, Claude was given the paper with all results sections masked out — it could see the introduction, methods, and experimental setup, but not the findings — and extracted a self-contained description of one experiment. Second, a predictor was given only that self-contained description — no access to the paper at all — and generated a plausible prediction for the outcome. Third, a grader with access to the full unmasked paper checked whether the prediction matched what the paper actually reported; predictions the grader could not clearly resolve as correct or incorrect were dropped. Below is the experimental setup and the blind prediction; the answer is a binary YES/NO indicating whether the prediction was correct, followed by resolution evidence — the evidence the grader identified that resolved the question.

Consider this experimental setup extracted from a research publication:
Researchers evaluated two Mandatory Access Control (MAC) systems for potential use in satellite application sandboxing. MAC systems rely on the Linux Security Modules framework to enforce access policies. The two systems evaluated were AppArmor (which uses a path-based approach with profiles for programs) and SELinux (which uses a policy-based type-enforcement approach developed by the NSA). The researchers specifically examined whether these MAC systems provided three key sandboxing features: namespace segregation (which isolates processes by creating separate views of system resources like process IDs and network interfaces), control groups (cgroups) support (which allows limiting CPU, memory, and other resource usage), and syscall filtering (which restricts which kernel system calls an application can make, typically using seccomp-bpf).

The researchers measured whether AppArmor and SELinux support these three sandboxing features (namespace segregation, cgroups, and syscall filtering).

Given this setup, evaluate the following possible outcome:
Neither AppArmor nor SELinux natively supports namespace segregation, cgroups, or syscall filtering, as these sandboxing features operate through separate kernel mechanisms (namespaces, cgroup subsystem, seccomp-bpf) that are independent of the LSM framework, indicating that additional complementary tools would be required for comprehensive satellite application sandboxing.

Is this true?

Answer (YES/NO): YES